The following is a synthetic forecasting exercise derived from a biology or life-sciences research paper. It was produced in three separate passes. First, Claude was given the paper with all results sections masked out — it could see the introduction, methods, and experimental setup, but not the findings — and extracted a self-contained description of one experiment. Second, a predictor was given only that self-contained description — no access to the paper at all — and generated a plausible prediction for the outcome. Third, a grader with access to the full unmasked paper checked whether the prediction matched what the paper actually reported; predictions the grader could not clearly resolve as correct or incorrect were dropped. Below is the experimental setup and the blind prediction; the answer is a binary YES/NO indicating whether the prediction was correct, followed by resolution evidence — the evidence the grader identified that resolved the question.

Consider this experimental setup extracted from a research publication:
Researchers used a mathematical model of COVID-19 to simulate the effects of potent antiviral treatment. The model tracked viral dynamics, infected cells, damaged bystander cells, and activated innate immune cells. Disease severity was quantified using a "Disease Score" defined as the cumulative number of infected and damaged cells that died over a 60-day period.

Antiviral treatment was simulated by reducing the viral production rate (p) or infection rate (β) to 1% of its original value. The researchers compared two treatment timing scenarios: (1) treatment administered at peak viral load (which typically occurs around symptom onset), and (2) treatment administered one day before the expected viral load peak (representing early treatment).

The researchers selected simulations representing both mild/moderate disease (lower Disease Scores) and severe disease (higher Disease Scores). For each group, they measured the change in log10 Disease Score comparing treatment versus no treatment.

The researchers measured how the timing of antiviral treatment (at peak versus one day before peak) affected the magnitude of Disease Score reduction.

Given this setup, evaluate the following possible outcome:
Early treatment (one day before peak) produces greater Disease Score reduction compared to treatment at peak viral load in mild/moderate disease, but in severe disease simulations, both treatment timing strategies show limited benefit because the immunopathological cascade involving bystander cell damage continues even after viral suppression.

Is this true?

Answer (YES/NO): NO